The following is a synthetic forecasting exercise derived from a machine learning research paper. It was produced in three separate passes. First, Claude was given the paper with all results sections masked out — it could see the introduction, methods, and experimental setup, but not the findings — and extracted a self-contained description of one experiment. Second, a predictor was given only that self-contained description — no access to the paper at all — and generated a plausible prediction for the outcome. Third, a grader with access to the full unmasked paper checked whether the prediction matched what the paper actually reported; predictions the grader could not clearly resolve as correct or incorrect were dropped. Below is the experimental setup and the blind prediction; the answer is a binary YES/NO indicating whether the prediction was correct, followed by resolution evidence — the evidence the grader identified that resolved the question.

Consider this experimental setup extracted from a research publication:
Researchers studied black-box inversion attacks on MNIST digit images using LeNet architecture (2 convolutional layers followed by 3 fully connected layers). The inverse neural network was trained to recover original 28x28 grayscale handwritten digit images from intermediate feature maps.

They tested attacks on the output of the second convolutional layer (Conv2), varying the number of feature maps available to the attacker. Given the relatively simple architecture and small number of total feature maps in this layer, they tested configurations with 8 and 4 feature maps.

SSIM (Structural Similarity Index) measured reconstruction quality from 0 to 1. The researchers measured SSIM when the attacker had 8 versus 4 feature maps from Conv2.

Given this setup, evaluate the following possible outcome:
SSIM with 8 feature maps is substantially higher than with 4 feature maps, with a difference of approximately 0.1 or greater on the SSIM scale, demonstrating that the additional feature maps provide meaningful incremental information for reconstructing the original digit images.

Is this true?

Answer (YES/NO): YES